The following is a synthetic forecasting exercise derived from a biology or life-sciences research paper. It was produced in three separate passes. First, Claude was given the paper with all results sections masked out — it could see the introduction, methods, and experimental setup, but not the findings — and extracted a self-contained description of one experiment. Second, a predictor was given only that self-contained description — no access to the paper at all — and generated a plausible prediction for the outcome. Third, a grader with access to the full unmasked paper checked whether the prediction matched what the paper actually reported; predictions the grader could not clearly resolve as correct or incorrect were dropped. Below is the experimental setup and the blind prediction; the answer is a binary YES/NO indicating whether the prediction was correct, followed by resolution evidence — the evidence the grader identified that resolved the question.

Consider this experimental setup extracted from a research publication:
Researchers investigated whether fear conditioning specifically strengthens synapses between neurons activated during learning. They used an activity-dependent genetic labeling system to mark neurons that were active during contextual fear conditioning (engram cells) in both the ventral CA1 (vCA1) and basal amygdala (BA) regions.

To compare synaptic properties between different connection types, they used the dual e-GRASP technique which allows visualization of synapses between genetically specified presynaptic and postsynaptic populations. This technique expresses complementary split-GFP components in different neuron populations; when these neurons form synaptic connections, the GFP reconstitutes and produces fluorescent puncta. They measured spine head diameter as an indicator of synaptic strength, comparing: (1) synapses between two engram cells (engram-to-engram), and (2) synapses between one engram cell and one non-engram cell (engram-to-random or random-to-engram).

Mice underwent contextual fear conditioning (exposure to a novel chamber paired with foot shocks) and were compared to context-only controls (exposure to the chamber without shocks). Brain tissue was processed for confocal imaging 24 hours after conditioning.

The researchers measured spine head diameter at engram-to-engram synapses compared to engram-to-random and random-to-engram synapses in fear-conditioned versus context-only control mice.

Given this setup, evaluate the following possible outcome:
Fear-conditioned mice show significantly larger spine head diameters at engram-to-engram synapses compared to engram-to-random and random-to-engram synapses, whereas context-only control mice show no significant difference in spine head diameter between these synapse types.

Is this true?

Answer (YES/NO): YES